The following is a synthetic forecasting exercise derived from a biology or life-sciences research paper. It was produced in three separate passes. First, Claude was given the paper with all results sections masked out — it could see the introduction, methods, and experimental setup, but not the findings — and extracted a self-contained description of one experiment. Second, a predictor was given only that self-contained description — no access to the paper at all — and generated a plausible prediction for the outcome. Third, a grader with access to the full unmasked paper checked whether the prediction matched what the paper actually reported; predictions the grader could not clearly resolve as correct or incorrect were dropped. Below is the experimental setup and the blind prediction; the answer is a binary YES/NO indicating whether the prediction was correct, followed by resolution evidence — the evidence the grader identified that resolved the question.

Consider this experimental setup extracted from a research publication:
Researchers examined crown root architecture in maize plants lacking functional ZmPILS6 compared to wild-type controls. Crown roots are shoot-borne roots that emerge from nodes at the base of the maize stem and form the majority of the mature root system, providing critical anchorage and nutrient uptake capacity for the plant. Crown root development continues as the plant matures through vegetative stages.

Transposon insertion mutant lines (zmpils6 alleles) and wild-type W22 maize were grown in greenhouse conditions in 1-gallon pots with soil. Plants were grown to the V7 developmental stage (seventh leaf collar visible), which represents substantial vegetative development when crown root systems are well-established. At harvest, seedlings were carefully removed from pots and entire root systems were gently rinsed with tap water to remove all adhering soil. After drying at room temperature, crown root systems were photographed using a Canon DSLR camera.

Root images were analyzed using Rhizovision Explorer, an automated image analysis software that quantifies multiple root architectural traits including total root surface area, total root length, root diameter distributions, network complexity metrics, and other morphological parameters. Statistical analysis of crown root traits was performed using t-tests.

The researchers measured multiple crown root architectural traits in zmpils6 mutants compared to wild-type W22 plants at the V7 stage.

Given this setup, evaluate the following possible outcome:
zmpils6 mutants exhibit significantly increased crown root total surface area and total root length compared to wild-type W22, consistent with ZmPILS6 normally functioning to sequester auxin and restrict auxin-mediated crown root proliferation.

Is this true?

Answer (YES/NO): NO